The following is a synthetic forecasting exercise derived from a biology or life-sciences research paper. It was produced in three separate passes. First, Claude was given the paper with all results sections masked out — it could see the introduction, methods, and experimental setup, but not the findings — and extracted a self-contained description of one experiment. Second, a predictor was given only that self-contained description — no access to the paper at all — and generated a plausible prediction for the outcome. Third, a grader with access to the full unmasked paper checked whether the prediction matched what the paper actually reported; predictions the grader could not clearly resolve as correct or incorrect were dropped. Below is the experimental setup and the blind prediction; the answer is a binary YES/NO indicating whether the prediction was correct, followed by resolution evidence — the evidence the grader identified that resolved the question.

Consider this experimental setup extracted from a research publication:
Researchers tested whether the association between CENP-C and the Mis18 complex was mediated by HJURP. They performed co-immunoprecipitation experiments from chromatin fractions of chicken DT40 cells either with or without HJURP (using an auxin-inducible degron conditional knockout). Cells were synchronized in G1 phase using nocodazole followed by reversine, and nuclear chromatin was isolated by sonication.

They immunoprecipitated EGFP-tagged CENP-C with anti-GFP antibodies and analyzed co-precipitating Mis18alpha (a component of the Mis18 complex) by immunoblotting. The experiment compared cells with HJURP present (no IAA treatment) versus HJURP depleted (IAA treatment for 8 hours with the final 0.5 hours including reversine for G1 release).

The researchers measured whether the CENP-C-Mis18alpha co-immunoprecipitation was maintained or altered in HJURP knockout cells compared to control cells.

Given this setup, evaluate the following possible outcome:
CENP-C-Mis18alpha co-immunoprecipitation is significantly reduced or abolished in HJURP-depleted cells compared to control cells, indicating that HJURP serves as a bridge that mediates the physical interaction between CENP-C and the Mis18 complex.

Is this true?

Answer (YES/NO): YES